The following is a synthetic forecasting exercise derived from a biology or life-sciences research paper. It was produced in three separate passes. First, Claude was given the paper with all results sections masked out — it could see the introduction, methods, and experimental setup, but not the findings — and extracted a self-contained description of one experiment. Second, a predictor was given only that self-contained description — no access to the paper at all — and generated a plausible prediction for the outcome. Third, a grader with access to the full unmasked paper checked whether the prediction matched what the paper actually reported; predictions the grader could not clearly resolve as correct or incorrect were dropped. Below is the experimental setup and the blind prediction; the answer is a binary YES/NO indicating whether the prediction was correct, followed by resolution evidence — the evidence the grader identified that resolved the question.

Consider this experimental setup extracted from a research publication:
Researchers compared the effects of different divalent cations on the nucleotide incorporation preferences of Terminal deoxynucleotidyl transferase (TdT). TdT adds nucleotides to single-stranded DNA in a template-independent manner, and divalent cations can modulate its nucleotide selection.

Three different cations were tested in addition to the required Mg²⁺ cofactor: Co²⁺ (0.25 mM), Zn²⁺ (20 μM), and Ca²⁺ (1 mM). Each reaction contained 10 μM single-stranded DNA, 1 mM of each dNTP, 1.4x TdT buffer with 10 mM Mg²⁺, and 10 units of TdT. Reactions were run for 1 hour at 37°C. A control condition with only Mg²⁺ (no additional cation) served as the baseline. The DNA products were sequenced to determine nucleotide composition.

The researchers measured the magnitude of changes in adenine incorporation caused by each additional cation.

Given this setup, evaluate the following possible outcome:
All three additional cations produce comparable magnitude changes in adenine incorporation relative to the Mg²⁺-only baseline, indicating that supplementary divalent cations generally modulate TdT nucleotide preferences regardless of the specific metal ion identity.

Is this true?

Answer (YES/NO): NO